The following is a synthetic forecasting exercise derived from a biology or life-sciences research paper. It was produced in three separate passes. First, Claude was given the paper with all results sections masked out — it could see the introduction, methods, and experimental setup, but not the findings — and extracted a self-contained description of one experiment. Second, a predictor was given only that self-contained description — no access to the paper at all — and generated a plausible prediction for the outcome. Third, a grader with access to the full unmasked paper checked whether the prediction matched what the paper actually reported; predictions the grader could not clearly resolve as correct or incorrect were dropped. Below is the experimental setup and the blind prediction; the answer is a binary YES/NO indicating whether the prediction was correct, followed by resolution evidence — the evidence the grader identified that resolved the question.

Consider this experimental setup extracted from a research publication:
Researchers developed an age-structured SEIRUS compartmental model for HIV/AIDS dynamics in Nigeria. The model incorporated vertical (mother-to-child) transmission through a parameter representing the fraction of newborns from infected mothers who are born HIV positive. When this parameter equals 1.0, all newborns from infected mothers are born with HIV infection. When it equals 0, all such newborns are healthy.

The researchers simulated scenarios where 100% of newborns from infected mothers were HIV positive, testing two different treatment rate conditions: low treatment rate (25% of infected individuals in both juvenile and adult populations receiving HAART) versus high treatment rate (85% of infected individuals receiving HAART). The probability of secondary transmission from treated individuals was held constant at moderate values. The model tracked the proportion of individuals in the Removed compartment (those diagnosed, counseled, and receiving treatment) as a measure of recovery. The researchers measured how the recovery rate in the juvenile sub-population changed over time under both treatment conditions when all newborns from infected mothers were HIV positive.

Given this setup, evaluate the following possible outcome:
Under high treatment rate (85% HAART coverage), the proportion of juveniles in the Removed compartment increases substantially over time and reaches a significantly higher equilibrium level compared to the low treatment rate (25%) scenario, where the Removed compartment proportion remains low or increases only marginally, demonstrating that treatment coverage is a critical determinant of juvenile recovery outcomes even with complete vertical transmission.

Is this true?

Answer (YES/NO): NO